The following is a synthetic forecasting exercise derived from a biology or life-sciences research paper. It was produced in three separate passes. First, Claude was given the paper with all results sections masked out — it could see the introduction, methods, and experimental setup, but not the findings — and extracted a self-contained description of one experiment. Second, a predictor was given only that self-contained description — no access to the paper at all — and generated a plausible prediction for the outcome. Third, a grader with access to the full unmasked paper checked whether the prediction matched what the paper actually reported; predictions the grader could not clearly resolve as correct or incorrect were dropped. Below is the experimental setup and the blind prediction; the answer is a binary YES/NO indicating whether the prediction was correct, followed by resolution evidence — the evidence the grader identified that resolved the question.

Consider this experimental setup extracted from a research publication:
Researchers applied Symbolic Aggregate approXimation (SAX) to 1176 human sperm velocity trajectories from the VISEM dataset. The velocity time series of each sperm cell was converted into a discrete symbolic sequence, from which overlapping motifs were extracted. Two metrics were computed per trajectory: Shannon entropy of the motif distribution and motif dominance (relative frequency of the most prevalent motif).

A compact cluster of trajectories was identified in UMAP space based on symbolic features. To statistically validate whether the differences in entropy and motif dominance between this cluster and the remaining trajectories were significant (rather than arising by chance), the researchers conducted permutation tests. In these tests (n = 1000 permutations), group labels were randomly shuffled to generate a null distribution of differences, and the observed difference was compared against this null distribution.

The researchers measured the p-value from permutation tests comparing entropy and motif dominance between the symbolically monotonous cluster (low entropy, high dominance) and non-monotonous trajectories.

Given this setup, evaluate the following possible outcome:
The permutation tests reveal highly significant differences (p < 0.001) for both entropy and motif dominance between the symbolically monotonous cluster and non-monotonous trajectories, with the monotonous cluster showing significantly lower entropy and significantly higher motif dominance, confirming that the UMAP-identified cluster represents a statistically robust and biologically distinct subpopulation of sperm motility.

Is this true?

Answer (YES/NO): YES